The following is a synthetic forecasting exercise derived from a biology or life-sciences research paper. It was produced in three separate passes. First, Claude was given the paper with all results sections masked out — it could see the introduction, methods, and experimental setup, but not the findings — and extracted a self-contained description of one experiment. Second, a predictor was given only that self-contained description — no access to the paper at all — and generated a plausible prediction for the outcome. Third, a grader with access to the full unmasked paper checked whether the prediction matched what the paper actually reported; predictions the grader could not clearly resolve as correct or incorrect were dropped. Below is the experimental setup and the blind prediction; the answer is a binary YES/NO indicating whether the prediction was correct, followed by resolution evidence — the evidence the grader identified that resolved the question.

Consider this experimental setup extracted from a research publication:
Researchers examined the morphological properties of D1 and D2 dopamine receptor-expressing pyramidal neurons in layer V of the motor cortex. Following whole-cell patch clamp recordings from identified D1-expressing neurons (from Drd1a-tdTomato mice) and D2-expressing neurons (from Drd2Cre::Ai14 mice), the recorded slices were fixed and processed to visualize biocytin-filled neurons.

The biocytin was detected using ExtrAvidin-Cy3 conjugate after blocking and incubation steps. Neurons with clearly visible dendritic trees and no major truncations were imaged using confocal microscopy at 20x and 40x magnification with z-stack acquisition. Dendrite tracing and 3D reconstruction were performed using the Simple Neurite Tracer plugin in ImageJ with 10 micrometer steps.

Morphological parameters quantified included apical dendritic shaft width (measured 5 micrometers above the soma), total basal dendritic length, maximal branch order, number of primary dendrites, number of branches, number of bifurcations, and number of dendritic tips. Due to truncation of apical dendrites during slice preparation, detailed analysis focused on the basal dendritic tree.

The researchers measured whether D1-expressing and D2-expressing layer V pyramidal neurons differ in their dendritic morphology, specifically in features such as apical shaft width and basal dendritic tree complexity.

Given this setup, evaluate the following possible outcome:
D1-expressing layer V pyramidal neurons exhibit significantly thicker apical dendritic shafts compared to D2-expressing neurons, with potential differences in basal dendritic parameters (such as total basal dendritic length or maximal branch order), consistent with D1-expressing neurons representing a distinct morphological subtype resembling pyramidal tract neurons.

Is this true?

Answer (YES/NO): NO